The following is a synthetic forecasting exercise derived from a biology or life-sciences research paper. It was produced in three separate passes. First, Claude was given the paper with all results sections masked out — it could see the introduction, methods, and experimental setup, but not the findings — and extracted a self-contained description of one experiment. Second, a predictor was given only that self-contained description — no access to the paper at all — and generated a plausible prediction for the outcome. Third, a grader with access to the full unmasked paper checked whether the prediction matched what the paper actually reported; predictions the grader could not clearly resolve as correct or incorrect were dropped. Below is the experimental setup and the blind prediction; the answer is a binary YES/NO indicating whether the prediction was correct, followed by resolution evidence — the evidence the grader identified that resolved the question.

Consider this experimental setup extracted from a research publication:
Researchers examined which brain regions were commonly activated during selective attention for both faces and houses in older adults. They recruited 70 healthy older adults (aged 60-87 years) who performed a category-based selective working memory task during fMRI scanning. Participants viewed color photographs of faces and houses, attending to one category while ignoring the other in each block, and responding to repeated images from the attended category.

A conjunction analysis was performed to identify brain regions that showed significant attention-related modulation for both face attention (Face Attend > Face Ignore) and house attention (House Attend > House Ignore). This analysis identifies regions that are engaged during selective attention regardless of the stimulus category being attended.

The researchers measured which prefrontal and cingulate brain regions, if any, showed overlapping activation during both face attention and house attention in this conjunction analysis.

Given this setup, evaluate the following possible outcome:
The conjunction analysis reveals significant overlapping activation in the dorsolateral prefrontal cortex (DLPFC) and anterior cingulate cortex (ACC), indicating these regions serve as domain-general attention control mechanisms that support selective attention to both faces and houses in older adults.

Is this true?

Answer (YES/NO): YES